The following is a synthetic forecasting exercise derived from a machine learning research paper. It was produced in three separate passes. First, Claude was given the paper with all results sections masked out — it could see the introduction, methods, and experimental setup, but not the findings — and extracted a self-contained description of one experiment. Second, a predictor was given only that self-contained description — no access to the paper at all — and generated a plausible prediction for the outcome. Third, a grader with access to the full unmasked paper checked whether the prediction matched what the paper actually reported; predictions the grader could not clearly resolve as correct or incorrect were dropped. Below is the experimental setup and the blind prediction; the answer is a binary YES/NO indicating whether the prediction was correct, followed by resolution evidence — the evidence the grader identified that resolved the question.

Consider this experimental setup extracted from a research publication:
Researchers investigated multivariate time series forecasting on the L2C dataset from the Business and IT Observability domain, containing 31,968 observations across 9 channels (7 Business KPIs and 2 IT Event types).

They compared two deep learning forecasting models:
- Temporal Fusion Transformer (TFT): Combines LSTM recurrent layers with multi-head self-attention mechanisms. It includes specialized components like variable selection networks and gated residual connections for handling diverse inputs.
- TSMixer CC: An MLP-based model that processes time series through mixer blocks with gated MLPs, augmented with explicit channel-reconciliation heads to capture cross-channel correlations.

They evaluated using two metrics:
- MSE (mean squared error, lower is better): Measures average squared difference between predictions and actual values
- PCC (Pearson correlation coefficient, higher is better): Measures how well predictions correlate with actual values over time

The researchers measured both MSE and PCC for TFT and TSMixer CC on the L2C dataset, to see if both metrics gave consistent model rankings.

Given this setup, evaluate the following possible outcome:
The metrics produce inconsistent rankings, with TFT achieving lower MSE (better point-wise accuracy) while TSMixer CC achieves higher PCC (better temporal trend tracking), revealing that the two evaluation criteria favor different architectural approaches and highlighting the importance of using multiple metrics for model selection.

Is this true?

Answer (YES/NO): YES